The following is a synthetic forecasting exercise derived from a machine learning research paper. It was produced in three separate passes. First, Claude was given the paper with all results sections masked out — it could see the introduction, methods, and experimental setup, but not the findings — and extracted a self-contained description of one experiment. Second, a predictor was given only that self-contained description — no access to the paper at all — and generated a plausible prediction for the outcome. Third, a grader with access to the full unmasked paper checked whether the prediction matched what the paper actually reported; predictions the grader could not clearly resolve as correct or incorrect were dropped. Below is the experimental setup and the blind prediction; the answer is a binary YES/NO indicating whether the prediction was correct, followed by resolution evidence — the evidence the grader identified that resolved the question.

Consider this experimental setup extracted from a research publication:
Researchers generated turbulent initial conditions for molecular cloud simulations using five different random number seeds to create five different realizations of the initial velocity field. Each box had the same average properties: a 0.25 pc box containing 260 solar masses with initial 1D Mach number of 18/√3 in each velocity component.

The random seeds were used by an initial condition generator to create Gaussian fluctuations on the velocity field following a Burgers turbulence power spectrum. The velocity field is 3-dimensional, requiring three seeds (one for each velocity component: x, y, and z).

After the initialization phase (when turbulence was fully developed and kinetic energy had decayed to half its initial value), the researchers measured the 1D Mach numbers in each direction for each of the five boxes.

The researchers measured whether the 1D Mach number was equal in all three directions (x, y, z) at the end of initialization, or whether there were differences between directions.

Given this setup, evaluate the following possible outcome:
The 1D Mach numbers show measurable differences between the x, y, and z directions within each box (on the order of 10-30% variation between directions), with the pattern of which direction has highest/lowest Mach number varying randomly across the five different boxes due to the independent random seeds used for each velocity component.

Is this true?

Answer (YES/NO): NO